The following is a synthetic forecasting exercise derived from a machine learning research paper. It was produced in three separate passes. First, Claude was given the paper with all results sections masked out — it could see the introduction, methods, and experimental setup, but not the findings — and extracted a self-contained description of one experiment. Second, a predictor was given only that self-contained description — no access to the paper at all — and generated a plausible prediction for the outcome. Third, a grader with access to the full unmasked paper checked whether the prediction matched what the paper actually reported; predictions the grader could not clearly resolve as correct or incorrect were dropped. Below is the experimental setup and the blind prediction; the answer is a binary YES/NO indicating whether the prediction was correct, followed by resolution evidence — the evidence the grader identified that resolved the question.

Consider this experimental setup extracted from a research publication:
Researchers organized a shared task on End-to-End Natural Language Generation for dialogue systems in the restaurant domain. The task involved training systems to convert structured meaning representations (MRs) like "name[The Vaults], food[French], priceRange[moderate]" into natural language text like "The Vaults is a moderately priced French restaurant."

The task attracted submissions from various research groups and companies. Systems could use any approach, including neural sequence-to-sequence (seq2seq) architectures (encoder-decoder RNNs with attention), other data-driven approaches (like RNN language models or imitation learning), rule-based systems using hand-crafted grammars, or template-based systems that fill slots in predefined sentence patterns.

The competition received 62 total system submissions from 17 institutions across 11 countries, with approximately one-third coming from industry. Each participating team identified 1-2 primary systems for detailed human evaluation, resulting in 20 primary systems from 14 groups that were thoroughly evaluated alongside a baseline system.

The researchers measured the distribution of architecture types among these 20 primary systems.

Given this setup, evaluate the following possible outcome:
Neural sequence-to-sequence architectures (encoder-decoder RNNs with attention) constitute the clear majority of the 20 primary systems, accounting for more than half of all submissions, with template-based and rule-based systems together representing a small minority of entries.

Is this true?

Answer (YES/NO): NO